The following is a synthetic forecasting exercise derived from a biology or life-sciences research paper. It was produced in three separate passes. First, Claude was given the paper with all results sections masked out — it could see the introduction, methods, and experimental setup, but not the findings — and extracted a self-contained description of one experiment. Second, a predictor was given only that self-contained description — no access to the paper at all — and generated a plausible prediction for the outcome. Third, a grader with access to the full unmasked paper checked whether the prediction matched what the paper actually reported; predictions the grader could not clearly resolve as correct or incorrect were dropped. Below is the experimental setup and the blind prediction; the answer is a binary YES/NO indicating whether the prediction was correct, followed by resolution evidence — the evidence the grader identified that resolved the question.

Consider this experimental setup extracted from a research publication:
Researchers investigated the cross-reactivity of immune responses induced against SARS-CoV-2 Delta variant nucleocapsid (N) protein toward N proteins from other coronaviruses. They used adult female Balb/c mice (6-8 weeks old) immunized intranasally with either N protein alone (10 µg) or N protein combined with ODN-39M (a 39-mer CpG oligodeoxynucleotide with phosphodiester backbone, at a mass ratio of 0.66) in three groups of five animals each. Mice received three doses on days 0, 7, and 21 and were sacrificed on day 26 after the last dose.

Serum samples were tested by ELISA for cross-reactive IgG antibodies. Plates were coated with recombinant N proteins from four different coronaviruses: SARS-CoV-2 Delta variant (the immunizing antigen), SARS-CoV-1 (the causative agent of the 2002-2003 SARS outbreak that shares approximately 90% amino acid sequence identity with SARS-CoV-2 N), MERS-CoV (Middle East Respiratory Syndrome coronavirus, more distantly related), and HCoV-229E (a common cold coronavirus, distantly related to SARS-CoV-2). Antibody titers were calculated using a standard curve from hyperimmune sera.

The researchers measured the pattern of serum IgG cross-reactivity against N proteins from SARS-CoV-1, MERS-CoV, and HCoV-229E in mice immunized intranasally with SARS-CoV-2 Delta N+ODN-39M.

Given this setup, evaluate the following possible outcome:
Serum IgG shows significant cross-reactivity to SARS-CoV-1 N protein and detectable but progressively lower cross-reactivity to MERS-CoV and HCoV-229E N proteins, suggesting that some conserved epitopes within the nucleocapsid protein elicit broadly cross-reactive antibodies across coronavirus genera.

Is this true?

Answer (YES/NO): NO